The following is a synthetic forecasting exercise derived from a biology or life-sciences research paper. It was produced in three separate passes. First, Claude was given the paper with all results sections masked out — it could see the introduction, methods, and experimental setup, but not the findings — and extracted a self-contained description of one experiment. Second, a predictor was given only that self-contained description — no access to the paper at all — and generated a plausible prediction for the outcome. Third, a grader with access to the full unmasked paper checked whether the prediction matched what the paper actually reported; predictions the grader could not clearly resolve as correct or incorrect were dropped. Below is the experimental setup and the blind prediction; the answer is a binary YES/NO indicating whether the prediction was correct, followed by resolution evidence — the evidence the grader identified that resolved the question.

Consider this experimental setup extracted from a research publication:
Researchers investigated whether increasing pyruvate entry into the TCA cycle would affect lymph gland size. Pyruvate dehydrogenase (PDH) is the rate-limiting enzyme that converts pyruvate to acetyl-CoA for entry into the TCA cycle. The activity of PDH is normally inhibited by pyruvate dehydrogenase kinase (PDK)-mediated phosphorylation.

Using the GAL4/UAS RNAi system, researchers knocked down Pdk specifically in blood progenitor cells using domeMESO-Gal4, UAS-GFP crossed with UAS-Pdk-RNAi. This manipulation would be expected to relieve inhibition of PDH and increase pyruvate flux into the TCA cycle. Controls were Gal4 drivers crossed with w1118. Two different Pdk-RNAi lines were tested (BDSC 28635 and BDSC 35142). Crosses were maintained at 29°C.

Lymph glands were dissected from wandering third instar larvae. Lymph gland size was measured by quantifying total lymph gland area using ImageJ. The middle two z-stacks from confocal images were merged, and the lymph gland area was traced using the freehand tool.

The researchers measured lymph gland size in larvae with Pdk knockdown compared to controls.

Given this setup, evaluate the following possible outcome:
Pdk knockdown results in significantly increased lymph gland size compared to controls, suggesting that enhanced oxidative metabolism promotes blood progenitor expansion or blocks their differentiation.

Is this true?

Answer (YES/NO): NO